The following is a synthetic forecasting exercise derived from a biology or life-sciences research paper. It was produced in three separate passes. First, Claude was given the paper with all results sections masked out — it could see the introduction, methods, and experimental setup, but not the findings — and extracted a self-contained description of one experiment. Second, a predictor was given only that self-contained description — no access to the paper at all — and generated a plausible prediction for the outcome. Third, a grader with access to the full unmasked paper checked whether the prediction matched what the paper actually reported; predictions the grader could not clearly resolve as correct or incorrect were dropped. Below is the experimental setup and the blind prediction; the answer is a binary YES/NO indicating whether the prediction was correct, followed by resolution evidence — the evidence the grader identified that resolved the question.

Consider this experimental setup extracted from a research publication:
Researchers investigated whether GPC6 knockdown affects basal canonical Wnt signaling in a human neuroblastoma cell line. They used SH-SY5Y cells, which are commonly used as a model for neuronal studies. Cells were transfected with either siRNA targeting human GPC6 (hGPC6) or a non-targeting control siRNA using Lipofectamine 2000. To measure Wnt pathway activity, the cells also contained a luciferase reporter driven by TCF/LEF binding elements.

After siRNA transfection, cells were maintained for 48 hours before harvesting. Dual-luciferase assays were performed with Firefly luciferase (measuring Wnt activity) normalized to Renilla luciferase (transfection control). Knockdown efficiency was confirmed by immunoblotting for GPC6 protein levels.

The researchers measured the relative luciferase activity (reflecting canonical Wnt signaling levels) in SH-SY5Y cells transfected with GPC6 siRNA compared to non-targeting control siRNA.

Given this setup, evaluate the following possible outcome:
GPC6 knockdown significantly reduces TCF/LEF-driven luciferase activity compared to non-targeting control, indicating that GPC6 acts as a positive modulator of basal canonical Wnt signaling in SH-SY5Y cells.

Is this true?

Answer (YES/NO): NO